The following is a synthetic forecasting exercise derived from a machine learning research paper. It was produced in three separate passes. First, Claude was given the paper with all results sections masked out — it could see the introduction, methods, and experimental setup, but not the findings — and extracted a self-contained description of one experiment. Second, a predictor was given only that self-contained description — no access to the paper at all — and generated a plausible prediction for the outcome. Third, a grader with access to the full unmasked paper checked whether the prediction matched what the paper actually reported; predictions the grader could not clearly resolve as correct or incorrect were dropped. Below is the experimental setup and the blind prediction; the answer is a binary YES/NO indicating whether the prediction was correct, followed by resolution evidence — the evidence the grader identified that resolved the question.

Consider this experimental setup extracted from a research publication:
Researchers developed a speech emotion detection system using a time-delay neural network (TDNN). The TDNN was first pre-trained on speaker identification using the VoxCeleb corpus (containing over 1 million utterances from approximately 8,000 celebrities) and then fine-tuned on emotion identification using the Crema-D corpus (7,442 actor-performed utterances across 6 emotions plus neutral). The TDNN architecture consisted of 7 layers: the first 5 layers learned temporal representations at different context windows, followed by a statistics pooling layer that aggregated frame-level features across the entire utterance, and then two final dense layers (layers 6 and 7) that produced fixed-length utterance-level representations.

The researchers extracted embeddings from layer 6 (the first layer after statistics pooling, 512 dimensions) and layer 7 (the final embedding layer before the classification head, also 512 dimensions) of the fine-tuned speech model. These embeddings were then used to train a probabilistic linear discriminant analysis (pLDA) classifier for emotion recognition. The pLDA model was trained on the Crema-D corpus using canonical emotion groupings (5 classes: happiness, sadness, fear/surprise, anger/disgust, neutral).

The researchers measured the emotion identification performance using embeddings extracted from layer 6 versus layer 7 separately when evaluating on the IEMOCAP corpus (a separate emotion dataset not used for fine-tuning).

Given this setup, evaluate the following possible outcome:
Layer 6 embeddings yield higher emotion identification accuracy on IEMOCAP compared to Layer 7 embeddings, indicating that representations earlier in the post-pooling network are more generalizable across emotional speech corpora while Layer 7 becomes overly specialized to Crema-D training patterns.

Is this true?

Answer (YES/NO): NO